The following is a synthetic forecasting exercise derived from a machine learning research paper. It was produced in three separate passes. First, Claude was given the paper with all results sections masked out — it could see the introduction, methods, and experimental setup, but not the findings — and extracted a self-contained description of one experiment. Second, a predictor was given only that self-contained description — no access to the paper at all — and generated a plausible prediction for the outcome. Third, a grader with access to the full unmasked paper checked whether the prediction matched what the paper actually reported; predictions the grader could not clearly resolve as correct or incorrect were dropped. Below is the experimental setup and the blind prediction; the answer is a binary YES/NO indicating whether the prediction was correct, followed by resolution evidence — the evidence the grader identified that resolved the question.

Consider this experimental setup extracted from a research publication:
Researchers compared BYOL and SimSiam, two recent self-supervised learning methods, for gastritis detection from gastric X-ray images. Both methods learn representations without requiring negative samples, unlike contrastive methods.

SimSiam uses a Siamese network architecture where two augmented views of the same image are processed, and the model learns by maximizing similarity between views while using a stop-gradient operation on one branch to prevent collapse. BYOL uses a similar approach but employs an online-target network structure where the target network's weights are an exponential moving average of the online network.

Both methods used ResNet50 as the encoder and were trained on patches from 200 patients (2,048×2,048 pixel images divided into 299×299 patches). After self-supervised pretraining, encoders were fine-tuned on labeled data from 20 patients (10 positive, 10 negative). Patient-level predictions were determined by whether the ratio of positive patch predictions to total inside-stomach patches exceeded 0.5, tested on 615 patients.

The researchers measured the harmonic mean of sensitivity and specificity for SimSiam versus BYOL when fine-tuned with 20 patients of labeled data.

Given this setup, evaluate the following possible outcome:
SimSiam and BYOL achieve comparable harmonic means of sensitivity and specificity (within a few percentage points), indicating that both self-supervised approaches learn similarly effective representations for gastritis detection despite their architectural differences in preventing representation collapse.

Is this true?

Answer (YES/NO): NO